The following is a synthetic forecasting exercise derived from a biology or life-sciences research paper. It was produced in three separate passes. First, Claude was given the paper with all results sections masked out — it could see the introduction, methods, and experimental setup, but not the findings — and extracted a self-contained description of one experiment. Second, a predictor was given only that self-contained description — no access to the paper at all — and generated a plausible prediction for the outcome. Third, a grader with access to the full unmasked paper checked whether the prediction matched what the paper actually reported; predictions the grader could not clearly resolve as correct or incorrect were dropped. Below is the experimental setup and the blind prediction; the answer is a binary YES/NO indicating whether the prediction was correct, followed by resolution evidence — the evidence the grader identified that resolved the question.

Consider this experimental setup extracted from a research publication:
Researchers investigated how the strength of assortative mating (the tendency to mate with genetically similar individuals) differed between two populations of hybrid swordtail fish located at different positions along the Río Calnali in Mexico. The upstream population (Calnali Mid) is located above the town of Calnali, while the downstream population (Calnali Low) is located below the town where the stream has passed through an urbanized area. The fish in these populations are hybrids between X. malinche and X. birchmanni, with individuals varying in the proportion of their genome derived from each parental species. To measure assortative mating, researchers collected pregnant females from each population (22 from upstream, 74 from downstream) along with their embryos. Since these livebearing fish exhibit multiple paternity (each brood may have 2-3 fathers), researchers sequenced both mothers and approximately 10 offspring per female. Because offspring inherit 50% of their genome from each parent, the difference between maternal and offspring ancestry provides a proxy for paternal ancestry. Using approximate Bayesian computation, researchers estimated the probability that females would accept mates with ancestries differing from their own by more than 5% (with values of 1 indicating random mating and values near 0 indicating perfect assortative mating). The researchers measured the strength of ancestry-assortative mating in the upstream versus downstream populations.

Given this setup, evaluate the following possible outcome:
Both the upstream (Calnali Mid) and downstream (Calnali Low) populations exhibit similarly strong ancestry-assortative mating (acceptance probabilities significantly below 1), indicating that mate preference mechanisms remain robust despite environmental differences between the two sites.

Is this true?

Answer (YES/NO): NO